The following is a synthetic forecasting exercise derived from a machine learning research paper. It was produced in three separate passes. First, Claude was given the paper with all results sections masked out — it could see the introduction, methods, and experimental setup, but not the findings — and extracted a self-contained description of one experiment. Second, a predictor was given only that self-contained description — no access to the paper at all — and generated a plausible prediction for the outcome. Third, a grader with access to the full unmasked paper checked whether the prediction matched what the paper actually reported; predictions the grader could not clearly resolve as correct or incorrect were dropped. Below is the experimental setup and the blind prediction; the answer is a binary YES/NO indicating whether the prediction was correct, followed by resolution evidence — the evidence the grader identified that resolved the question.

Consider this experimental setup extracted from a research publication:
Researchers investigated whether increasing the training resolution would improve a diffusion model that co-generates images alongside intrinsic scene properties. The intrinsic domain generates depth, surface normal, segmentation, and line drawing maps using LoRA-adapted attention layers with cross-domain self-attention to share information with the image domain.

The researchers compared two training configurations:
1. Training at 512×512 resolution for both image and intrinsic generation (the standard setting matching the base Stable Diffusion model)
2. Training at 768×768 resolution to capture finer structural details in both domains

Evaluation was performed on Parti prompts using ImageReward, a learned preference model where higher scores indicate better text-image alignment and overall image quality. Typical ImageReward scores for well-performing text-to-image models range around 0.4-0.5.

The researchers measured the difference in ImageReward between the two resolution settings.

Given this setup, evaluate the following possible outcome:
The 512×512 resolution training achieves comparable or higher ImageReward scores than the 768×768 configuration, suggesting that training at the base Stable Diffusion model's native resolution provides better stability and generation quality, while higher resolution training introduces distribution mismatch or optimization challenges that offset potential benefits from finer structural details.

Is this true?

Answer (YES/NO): YES